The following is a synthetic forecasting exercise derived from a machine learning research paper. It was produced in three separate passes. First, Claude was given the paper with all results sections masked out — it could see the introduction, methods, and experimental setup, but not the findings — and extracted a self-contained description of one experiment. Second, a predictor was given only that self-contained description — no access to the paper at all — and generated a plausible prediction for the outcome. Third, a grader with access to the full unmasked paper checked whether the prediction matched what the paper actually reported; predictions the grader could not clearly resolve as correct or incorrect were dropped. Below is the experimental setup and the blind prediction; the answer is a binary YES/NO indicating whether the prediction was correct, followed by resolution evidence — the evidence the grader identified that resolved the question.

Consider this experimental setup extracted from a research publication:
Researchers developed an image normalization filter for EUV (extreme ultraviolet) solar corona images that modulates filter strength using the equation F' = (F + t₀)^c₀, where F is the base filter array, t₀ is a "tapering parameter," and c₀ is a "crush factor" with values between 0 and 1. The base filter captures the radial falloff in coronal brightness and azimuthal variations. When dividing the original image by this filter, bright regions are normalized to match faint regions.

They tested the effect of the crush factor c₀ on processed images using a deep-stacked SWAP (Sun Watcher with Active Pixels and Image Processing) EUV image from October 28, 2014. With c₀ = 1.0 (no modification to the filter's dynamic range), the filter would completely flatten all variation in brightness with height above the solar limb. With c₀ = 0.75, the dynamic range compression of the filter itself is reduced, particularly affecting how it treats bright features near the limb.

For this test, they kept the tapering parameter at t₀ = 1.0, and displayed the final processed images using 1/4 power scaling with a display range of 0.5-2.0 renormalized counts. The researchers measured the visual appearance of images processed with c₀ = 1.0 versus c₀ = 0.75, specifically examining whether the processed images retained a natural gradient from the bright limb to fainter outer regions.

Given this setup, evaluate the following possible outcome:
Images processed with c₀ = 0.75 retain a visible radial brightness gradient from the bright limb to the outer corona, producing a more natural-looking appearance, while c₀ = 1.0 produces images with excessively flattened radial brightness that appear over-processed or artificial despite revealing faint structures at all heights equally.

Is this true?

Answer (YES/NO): YES